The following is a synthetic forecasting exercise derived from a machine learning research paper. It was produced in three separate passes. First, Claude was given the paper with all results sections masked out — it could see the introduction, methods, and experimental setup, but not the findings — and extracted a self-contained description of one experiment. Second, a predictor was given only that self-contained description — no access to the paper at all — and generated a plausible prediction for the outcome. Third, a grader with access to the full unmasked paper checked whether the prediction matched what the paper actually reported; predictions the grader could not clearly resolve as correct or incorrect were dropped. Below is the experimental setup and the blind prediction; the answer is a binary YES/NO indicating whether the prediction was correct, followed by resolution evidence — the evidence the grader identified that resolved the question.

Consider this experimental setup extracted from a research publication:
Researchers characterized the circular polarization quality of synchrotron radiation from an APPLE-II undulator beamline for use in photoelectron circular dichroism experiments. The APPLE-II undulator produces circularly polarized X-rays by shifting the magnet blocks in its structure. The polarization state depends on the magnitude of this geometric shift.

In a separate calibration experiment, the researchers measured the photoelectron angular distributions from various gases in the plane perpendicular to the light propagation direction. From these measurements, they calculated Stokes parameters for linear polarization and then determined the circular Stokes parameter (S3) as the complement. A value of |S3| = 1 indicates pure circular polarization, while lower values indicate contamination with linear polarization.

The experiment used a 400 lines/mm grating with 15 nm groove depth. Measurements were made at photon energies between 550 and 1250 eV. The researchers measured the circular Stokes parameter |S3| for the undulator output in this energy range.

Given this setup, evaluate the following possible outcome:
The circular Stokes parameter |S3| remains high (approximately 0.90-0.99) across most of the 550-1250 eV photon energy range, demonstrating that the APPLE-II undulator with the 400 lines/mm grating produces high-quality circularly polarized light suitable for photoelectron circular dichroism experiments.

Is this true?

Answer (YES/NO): YES